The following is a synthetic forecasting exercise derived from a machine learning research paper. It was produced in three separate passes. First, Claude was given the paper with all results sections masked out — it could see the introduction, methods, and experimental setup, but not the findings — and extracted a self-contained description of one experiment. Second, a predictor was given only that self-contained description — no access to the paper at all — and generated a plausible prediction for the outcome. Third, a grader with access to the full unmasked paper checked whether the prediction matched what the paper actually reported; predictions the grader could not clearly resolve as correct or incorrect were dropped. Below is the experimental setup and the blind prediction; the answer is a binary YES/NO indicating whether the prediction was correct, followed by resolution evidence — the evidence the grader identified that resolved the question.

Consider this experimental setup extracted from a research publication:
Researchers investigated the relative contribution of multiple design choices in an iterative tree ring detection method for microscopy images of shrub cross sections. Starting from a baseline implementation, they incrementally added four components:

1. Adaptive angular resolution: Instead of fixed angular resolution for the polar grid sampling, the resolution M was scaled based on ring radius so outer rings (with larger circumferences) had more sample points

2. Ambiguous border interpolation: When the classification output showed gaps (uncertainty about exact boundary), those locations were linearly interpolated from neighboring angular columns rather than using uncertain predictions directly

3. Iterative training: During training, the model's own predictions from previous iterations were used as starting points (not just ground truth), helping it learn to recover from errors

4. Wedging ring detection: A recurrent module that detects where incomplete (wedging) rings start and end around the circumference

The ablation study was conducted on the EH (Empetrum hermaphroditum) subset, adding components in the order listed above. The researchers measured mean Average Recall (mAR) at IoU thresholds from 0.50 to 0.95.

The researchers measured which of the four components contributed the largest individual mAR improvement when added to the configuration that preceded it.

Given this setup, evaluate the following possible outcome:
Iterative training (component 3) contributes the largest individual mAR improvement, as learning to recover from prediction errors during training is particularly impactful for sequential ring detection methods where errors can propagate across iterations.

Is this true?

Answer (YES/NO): NO